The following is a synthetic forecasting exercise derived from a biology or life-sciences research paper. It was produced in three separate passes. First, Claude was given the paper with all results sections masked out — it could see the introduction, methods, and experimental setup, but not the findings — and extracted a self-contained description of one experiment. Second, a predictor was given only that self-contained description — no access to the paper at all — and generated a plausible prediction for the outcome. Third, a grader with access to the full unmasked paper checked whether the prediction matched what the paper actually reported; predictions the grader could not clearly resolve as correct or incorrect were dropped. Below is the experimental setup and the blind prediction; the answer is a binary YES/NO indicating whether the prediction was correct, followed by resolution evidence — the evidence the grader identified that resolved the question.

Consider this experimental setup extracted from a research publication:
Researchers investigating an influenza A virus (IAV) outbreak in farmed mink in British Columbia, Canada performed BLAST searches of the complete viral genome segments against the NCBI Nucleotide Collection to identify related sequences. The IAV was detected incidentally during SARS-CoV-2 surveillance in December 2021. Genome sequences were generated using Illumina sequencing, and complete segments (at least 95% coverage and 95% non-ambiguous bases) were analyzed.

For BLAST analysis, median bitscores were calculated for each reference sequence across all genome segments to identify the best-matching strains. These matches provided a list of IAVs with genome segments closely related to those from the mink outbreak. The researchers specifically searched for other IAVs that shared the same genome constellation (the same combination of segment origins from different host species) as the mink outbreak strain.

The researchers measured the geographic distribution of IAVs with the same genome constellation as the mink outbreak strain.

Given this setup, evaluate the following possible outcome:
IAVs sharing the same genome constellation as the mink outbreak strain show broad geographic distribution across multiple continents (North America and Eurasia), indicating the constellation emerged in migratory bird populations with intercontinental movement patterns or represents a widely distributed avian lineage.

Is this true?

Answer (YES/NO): NO